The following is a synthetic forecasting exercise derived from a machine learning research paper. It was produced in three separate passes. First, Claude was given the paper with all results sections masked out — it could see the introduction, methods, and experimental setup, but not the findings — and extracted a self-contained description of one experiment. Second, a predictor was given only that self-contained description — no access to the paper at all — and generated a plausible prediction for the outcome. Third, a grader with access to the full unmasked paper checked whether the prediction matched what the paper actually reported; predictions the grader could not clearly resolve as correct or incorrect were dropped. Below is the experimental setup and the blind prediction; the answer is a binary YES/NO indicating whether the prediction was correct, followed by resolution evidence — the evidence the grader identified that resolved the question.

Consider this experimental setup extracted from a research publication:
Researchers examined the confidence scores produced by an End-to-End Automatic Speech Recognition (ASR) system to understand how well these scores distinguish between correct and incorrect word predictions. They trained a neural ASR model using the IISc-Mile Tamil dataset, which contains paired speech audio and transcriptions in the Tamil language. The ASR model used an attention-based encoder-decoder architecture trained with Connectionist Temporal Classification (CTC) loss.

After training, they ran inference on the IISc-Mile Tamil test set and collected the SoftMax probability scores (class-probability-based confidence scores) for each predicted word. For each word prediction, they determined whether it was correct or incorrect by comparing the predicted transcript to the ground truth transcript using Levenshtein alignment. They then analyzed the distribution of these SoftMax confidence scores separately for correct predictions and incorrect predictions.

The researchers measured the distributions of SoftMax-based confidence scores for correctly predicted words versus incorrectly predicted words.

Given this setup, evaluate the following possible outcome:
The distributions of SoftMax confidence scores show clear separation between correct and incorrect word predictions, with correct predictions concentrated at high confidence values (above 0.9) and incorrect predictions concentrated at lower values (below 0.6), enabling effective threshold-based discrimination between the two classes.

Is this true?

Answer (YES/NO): NO